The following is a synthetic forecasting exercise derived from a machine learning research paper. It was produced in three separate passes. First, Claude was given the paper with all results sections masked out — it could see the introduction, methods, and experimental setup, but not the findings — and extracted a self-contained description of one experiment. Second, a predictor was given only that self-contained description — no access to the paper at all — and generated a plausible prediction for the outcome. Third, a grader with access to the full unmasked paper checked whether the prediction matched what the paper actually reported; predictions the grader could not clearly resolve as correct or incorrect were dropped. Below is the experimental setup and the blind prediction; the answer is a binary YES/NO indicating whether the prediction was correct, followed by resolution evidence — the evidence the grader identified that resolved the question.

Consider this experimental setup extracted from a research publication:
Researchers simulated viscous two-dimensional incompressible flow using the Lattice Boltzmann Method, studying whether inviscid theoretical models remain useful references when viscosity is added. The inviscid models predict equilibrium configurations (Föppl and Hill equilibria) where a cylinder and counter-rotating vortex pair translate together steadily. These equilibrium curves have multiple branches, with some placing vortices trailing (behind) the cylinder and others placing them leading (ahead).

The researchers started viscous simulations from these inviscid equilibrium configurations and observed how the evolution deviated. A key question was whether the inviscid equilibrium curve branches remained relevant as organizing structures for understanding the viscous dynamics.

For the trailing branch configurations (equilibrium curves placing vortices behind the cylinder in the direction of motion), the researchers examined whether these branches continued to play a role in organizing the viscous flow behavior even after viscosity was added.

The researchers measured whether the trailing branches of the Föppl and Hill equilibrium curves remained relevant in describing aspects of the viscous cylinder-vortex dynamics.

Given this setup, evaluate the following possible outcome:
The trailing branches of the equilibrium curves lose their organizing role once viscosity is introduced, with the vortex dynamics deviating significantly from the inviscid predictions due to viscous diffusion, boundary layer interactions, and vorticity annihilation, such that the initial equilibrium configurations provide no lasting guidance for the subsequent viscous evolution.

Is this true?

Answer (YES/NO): NO